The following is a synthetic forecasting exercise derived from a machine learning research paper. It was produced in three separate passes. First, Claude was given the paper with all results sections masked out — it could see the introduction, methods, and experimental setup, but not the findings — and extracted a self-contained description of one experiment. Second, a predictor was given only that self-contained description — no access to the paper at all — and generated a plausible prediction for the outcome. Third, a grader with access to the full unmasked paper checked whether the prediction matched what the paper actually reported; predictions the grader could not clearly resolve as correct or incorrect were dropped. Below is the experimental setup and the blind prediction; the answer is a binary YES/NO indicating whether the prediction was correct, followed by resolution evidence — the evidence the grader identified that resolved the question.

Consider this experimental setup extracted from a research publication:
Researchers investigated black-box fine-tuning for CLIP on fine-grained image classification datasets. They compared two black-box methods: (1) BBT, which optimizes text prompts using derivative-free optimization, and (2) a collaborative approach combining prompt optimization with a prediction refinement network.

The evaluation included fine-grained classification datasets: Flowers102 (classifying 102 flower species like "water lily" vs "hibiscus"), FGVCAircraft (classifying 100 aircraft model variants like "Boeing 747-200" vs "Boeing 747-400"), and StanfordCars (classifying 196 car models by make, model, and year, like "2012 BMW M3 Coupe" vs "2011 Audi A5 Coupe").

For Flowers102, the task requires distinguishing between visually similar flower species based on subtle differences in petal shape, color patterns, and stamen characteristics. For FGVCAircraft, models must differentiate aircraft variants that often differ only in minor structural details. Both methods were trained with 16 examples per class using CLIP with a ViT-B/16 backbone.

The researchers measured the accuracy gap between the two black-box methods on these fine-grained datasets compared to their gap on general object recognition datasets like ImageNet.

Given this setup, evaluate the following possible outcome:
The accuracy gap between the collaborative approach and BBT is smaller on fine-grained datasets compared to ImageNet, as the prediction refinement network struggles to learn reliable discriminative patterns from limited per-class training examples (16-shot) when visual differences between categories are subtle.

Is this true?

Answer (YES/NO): NO